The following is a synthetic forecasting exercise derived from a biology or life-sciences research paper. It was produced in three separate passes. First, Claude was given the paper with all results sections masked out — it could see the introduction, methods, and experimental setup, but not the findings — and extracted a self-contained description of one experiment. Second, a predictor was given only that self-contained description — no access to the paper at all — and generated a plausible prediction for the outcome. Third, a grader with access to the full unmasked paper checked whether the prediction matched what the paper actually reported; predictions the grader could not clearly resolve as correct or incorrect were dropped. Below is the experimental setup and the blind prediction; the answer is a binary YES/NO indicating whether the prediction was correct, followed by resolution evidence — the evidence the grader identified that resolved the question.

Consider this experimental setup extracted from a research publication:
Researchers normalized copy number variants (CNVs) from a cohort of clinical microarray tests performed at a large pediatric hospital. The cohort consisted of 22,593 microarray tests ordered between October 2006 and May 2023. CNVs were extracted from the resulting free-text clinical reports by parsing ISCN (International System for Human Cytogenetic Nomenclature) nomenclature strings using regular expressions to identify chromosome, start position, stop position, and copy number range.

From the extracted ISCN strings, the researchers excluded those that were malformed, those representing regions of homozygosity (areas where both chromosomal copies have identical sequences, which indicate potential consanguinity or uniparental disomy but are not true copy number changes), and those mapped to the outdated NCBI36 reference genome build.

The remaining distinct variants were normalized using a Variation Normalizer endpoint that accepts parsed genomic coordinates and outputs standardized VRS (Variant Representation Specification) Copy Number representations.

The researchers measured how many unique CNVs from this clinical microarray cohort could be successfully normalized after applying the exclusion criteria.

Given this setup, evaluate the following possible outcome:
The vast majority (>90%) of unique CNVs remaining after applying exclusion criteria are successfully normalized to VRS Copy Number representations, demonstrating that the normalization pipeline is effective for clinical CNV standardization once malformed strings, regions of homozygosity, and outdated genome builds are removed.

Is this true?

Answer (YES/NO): YES